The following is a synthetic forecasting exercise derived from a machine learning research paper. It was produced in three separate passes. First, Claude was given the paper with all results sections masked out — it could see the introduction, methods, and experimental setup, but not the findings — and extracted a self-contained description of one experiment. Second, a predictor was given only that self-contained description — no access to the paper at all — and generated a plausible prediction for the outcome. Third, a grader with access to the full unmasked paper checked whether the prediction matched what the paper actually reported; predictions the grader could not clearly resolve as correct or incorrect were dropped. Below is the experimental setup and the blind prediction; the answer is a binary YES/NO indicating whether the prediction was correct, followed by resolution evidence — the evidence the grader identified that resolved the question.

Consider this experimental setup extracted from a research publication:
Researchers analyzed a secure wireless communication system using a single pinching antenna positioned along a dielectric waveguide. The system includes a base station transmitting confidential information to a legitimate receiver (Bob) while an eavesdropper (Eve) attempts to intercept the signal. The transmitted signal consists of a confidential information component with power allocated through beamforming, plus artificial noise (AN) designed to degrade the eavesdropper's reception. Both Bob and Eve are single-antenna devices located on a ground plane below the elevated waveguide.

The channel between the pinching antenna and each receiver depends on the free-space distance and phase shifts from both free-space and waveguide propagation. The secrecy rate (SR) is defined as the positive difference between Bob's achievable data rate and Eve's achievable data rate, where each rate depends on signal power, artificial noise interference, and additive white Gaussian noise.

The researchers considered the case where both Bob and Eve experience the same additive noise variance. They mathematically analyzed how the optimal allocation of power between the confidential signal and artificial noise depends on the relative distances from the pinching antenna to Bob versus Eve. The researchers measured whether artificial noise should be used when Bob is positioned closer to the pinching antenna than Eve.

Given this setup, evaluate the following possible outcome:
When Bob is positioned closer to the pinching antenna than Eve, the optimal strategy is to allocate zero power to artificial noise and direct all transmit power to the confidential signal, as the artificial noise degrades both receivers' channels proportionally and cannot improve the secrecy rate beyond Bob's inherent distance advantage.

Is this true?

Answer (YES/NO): YES